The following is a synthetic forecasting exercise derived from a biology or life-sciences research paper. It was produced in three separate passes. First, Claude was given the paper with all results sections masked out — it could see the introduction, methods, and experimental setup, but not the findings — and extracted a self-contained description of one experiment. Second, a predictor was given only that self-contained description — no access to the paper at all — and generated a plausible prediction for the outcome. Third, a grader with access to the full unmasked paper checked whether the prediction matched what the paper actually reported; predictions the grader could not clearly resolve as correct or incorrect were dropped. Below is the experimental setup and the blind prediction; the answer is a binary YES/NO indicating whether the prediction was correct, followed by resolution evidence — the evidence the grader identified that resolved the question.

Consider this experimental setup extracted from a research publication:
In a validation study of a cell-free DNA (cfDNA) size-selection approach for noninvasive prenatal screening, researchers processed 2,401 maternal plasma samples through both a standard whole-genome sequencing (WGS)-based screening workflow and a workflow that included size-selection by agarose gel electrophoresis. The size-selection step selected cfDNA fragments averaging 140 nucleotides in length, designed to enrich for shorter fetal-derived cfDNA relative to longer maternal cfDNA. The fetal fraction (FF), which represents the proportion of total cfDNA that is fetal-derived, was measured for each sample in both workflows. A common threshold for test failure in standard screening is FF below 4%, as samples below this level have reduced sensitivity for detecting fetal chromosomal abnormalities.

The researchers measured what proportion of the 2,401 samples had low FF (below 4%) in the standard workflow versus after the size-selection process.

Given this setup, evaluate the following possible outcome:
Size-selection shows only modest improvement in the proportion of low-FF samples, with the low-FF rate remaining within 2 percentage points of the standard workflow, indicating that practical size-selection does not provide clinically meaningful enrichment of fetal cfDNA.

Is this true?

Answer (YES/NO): NO